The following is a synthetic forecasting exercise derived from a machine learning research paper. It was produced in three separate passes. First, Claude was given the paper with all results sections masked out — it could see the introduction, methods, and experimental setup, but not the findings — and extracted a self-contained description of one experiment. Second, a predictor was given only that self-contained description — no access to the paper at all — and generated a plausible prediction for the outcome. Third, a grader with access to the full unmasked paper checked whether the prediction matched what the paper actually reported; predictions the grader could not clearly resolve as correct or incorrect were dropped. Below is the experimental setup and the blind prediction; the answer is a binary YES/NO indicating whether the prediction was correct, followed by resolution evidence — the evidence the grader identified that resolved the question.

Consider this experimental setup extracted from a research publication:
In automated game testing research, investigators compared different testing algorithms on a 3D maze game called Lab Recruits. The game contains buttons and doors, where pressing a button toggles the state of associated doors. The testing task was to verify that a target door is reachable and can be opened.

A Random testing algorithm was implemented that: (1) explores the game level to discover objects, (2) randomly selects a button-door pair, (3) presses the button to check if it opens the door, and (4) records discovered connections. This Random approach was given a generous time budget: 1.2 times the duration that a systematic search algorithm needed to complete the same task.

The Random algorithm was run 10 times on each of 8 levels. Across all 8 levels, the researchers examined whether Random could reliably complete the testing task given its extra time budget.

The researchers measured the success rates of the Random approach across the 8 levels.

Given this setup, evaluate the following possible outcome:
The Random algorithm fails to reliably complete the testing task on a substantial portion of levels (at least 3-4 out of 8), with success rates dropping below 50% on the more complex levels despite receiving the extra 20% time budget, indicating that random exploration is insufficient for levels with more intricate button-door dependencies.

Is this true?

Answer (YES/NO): NO